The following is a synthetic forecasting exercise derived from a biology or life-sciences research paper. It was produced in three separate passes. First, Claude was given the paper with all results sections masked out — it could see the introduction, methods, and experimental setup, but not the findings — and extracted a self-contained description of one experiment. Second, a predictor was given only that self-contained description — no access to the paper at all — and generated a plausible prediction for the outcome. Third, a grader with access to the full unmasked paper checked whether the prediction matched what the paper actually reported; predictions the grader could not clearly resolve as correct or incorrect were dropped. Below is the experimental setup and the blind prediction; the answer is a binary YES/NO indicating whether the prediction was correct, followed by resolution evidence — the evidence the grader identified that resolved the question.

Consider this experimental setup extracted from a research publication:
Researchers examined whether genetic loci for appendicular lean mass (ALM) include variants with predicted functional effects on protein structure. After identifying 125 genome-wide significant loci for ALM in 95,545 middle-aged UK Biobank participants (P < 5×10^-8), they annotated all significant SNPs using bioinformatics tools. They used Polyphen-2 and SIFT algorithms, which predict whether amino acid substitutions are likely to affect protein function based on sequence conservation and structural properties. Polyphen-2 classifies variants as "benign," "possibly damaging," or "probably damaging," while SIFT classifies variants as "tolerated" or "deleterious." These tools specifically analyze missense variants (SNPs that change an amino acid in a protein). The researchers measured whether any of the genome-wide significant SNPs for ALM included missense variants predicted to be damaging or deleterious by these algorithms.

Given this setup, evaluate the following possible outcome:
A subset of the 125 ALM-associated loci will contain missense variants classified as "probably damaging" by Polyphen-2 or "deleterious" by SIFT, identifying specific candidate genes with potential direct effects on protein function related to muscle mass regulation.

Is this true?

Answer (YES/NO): YES